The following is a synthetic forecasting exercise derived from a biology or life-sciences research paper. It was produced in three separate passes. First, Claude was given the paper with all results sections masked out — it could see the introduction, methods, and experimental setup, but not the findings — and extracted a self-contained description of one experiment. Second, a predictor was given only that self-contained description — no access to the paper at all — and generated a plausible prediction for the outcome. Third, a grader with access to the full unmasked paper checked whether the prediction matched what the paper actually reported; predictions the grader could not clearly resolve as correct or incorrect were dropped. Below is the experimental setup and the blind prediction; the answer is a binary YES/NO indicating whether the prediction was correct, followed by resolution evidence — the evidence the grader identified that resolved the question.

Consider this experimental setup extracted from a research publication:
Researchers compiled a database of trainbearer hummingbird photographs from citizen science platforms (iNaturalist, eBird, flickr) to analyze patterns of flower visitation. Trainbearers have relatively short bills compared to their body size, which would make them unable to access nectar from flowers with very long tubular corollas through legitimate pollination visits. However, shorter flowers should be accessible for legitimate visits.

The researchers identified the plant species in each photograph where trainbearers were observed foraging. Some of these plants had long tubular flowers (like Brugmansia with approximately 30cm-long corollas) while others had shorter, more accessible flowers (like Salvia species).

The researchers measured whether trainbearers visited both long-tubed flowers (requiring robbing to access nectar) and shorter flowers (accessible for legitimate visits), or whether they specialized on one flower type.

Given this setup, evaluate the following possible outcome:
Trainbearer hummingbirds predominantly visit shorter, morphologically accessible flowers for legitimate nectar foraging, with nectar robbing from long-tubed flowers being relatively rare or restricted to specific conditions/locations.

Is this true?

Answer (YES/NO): NO